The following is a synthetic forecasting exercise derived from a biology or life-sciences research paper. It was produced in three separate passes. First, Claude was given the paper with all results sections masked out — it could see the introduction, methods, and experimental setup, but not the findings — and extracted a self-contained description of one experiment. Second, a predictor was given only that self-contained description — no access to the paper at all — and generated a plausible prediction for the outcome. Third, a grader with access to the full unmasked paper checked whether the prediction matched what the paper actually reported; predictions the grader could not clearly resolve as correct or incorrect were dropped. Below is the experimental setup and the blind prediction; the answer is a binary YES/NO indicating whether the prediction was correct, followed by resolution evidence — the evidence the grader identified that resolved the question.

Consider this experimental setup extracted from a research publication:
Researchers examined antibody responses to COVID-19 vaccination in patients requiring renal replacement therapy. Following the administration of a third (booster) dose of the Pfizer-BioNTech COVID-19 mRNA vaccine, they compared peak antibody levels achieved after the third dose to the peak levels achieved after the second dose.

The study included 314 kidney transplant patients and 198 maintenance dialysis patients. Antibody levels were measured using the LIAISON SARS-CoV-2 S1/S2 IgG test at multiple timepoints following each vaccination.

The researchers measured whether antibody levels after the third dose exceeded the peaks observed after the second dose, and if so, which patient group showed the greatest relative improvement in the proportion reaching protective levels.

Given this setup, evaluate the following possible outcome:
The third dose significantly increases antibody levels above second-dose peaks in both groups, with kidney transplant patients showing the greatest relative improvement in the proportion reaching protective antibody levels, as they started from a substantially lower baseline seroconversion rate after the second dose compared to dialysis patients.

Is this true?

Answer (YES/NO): YES